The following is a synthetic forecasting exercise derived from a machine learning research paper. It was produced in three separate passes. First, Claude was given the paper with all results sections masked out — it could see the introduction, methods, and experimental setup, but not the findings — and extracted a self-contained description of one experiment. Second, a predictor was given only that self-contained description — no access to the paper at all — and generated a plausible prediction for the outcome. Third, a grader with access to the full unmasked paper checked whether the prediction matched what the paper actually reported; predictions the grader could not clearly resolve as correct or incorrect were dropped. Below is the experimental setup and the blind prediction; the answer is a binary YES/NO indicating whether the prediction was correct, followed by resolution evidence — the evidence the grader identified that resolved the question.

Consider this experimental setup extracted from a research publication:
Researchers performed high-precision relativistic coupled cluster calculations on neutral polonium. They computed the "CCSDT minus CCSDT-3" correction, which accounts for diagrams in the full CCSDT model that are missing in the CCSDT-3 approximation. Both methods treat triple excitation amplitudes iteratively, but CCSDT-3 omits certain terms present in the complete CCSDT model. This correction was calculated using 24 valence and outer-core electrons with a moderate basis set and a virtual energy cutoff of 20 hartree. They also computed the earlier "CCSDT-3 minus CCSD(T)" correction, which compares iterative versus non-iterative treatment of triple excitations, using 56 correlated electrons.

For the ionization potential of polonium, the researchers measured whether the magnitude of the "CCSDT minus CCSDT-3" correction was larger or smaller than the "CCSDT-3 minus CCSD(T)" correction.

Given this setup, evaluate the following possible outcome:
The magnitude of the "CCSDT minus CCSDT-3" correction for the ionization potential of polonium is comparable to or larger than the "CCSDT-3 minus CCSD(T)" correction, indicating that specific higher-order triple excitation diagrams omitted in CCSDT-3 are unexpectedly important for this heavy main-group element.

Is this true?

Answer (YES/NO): YES